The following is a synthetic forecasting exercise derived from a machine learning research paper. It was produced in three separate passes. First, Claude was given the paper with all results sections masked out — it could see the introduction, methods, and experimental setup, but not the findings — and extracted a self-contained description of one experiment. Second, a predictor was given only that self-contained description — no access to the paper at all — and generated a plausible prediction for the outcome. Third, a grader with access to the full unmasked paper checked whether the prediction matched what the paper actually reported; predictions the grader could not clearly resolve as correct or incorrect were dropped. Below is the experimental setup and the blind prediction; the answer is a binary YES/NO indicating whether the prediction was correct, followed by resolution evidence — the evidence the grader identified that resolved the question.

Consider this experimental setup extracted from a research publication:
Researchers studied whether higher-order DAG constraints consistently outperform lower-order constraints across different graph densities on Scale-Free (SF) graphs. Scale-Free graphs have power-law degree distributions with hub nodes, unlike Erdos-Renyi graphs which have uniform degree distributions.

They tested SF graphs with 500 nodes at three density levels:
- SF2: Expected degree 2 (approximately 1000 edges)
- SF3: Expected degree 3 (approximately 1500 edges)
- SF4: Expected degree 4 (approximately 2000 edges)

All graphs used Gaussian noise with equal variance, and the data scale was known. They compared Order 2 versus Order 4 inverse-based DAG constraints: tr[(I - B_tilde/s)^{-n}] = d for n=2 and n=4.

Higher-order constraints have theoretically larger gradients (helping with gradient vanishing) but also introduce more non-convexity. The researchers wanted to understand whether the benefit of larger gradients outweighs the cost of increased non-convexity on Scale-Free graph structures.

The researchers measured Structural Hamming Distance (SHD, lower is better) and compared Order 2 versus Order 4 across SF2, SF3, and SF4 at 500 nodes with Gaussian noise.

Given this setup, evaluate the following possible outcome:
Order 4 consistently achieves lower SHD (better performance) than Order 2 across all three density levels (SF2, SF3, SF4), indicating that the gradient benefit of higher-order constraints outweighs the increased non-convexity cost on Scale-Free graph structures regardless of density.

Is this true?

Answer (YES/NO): NO